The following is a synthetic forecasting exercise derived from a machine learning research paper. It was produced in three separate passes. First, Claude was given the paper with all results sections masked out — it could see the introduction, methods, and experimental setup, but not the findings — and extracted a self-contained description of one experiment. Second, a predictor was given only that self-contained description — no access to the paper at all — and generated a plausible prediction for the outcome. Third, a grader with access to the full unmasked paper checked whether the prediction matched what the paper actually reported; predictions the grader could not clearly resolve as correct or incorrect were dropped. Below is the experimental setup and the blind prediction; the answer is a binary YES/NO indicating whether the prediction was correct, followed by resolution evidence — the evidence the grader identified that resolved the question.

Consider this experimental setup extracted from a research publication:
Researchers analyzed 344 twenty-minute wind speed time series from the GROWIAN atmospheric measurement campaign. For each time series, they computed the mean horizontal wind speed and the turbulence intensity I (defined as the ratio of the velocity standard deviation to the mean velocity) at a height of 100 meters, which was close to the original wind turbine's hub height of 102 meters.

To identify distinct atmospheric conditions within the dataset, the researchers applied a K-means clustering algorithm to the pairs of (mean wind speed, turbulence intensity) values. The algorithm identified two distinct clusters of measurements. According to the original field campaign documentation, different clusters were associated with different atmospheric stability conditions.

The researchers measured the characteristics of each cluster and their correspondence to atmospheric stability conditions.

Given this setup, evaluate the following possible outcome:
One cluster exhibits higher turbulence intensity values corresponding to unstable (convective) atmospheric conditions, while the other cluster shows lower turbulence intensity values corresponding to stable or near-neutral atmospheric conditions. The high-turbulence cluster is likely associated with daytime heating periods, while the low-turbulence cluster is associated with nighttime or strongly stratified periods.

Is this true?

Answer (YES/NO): NO